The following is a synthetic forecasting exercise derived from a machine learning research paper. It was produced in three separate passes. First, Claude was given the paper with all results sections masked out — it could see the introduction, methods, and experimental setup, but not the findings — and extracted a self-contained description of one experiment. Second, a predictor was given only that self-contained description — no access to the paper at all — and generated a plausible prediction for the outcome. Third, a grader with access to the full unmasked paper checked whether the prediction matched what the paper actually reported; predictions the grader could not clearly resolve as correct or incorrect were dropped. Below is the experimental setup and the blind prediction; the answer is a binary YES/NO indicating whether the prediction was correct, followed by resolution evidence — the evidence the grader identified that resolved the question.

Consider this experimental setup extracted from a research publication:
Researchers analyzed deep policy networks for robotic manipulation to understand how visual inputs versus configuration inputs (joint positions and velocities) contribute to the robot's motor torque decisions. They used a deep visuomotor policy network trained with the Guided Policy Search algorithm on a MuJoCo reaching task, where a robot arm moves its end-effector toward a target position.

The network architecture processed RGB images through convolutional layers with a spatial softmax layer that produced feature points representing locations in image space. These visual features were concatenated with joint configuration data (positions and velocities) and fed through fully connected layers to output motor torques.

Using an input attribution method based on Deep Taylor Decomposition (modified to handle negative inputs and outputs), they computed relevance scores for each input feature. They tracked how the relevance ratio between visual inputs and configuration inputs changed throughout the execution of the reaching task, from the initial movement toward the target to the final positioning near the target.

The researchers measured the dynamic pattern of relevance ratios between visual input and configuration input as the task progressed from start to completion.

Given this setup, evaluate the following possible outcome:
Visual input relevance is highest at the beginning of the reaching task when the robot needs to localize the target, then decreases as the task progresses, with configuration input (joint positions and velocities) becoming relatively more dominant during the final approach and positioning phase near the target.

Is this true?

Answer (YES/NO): NO